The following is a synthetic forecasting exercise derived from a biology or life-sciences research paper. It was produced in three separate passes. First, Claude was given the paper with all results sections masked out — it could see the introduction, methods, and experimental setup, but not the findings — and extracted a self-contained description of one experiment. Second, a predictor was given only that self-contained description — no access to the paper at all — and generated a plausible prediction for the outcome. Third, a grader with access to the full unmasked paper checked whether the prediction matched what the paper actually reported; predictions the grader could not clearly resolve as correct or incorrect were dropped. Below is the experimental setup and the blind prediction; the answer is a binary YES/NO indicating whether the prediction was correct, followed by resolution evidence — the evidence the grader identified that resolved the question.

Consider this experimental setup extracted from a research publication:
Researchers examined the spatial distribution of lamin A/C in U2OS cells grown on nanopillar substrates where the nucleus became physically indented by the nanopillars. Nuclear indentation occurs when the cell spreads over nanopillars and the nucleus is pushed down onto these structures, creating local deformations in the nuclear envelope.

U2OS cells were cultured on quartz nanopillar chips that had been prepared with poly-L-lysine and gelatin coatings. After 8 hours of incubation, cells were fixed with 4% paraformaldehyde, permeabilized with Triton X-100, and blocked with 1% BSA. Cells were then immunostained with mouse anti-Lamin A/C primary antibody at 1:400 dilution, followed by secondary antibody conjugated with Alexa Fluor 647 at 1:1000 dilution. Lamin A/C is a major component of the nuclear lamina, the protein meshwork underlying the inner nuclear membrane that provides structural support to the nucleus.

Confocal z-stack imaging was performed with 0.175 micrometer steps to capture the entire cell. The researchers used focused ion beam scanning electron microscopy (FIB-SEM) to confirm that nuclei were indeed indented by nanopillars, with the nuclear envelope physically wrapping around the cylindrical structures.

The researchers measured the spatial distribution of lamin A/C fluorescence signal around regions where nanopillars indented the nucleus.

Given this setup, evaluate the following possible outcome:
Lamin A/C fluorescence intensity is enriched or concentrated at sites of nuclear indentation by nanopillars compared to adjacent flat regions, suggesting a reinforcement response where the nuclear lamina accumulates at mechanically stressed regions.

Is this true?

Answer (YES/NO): YES